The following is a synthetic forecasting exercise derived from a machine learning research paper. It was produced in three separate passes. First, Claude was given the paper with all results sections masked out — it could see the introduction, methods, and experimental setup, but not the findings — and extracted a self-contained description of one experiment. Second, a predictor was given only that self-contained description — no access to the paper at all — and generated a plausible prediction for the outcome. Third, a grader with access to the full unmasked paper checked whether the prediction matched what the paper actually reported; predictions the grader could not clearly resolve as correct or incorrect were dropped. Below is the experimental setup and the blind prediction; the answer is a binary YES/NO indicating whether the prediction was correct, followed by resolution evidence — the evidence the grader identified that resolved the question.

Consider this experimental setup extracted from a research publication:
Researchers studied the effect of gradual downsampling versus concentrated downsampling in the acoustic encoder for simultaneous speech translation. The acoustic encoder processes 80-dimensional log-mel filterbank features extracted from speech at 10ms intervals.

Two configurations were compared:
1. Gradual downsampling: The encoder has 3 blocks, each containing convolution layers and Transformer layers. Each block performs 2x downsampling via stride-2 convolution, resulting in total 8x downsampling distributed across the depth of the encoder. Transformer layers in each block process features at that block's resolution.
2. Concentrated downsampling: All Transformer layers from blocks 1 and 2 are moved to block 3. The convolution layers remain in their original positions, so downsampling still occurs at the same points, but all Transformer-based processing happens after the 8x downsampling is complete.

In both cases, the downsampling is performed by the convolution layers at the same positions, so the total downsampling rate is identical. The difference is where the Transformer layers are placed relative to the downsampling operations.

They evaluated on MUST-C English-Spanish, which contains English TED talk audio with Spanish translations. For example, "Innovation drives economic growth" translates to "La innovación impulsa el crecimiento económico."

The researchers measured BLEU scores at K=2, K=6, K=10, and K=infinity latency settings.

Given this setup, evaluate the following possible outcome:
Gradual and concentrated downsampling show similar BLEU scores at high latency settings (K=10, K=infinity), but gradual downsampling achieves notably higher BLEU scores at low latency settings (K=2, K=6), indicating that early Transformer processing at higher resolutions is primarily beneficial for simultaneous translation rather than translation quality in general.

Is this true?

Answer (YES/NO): NO